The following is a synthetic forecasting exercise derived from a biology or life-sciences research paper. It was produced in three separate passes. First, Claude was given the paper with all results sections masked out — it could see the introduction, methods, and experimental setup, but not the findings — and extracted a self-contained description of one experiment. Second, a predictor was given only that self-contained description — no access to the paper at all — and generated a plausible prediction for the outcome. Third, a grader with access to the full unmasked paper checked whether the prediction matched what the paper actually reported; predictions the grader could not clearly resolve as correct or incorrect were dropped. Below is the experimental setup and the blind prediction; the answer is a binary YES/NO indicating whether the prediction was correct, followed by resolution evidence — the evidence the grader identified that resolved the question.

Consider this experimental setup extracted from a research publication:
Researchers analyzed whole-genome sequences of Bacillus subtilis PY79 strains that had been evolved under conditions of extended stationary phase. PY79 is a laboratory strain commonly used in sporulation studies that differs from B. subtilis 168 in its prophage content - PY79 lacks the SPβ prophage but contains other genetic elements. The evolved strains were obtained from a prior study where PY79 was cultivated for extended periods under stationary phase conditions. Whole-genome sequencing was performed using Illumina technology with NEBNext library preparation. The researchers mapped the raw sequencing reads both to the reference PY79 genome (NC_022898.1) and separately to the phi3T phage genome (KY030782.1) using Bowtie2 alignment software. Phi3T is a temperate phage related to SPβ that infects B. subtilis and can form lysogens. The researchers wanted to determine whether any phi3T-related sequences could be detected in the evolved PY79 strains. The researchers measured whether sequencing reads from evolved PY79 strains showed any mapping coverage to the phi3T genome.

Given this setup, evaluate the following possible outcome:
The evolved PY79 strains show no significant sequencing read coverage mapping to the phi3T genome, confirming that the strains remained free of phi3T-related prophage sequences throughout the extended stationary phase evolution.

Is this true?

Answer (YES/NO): YES